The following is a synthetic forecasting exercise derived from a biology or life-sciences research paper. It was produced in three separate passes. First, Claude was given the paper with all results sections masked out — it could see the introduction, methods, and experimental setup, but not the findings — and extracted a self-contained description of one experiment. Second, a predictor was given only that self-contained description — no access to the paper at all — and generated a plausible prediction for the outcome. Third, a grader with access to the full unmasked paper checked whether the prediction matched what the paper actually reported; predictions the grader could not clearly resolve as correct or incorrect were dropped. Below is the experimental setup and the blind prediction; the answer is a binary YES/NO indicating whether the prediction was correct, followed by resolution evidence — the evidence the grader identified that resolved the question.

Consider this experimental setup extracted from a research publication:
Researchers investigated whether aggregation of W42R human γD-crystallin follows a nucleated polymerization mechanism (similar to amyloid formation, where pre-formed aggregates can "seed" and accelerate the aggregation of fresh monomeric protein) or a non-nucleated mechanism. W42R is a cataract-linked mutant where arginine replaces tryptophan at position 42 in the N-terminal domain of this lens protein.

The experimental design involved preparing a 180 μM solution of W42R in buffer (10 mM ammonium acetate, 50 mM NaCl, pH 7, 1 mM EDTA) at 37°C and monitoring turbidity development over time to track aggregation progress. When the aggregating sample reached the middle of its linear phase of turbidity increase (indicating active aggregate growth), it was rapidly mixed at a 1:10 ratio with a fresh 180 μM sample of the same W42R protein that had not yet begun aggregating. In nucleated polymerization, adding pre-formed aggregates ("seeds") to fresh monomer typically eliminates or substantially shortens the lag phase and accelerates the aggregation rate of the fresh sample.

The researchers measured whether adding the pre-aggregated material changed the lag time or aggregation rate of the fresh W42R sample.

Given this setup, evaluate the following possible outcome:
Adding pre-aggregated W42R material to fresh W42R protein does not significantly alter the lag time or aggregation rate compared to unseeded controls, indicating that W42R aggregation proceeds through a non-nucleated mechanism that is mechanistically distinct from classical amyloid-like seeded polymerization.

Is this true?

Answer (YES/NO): YES